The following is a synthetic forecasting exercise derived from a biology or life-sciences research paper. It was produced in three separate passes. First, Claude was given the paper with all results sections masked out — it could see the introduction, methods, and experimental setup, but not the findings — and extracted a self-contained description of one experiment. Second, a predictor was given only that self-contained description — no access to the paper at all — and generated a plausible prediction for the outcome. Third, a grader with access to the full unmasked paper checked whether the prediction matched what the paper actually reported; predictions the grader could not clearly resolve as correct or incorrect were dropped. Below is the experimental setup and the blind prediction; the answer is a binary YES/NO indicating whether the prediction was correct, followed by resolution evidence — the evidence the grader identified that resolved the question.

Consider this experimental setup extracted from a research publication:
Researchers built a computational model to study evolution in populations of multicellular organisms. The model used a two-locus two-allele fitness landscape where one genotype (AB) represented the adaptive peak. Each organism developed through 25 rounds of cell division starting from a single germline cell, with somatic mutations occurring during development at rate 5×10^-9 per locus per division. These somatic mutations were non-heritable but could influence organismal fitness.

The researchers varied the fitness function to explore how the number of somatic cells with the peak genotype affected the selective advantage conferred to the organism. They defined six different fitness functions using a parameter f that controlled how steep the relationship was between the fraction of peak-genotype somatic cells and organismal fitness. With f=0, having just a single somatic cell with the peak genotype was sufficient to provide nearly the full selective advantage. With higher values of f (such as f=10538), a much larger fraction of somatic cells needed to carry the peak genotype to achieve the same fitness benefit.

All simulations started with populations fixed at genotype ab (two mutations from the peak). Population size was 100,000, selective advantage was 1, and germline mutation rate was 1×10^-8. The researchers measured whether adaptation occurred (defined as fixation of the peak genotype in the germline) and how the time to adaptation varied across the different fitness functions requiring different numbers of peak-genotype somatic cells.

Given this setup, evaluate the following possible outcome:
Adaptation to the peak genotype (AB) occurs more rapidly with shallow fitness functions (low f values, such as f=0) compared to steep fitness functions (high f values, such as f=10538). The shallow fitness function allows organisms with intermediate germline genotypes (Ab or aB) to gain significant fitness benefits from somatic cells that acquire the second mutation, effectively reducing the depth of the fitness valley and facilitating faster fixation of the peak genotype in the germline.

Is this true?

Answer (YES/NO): YES